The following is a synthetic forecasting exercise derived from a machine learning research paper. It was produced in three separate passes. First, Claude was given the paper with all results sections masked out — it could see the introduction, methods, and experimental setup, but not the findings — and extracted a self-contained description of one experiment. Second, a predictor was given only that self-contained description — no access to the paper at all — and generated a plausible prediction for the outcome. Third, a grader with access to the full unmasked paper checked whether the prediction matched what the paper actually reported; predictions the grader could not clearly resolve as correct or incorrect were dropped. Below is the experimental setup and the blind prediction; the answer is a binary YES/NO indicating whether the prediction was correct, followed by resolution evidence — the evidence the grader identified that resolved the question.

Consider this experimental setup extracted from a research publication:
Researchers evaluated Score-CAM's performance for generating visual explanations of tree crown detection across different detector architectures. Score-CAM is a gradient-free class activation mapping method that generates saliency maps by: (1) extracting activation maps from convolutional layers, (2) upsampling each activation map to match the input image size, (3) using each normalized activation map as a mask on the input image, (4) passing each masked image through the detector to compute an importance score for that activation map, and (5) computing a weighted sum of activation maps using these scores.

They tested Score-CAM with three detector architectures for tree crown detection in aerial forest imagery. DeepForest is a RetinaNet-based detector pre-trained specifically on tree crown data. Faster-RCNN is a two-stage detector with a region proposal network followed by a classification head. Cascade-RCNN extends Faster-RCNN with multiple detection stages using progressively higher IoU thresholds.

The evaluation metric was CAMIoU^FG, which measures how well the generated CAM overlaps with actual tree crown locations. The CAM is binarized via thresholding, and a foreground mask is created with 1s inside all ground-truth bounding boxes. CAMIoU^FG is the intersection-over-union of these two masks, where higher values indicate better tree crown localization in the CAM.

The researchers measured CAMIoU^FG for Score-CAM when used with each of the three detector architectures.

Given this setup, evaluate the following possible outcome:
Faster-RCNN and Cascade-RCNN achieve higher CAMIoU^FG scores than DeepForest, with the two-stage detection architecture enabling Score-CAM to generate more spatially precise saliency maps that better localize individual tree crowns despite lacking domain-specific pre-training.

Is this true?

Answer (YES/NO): NO